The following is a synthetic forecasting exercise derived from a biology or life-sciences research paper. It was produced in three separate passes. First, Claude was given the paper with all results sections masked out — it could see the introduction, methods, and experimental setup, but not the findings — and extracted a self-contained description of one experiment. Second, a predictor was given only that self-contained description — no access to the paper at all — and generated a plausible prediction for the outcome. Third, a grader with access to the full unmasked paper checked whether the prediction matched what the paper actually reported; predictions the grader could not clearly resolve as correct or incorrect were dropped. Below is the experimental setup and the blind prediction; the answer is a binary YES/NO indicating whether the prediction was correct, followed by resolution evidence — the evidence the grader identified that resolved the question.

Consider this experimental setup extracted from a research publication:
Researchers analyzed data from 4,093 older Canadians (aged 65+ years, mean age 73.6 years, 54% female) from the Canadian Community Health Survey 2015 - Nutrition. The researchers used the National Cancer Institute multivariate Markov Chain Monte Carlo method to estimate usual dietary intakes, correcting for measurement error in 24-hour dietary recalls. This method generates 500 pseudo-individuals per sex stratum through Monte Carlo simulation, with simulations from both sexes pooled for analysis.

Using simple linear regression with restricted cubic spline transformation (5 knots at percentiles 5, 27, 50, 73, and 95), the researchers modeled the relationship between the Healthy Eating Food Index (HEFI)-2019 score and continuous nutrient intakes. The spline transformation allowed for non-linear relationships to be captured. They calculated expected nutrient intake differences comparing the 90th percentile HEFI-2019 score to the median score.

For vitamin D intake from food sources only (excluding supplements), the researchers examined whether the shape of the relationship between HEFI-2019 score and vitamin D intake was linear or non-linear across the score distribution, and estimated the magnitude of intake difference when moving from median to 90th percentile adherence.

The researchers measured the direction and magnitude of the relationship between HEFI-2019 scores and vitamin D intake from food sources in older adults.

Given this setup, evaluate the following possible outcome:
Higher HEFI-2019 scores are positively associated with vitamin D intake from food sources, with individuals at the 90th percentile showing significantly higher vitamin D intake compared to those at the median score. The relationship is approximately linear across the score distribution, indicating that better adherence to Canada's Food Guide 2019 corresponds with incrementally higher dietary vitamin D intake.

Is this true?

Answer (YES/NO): NO